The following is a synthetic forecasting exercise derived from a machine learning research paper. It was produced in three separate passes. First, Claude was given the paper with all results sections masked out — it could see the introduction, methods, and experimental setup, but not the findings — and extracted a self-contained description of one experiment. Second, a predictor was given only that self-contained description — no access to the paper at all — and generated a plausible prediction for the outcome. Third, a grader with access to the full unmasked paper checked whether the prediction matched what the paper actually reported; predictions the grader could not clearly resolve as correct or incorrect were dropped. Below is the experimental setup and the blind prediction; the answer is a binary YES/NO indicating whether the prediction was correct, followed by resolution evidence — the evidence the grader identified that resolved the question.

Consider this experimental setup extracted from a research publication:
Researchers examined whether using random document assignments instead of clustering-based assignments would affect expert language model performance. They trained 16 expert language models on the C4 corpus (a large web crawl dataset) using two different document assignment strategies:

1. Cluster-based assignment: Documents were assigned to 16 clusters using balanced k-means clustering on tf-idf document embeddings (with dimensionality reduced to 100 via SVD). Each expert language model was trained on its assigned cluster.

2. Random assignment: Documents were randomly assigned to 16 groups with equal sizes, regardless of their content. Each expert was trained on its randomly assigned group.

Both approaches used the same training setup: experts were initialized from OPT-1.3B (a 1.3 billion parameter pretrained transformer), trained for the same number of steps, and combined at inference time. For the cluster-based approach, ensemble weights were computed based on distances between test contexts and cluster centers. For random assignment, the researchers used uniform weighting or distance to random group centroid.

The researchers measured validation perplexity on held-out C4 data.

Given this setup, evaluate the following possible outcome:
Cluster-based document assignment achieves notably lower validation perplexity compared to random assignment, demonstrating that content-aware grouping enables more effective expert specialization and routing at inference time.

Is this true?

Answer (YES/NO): YES